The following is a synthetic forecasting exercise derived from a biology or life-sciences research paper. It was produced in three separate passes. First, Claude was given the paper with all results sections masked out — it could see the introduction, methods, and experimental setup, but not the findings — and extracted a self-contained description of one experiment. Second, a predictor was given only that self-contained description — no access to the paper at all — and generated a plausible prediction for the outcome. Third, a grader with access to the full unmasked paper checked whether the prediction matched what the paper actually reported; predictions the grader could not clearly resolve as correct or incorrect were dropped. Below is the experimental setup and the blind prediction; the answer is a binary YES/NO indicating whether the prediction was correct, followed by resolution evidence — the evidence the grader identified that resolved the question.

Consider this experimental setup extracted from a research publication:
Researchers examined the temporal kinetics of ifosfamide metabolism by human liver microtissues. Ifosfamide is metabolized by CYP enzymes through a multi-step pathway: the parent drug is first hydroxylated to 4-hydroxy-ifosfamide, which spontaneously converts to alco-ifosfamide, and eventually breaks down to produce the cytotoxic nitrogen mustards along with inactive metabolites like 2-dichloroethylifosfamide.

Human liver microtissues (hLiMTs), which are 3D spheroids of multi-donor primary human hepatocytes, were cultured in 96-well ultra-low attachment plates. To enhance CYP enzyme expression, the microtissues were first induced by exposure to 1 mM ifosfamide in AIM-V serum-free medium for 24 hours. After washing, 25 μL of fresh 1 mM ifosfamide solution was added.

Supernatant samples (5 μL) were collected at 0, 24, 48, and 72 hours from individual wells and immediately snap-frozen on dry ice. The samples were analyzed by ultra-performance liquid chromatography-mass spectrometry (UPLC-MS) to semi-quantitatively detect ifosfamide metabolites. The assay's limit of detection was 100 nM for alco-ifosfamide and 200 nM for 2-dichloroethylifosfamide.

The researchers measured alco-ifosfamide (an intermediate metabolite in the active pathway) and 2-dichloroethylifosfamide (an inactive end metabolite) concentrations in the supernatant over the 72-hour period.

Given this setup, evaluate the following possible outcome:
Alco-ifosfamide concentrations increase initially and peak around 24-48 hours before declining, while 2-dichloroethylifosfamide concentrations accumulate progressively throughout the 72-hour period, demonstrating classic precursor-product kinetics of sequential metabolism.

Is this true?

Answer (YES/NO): NO